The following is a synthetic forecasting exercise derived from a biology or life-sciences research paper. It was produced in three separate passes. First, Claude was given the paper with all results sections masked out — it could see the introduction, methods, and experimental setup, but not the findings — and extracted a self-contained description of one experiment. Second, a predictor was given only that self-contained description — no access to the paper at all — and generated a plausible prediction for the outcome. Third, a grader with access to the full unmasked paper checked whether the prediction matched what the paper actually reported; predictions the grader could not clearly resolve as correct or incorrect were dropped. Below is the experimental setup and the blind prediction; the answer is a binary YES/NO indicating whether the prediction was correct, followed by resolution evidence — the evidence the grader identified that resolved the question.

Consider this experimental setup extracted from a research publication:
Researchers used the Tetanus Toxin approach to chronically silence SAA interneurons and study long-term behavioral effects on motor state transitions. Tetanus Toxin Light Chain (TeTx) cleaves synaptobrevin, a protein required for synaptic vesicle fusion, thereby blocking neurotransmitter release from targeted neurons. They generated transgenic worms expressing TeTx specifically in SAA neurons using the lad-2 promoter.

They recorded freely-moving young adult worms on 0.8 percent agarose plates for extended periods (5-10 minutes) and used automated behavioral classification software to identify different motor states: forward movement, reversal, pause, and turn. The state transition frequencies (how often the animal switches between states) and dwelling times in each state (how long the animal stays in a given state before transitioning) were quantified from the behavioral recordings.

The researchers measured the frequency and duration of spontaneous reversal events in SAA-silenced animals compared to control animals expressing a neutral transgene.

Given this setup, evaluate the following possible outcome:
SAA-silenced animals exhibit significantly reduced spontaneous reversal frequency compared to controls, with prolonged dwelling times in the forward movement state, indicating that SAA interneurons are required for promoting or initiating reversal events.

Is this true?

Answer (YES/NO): NO